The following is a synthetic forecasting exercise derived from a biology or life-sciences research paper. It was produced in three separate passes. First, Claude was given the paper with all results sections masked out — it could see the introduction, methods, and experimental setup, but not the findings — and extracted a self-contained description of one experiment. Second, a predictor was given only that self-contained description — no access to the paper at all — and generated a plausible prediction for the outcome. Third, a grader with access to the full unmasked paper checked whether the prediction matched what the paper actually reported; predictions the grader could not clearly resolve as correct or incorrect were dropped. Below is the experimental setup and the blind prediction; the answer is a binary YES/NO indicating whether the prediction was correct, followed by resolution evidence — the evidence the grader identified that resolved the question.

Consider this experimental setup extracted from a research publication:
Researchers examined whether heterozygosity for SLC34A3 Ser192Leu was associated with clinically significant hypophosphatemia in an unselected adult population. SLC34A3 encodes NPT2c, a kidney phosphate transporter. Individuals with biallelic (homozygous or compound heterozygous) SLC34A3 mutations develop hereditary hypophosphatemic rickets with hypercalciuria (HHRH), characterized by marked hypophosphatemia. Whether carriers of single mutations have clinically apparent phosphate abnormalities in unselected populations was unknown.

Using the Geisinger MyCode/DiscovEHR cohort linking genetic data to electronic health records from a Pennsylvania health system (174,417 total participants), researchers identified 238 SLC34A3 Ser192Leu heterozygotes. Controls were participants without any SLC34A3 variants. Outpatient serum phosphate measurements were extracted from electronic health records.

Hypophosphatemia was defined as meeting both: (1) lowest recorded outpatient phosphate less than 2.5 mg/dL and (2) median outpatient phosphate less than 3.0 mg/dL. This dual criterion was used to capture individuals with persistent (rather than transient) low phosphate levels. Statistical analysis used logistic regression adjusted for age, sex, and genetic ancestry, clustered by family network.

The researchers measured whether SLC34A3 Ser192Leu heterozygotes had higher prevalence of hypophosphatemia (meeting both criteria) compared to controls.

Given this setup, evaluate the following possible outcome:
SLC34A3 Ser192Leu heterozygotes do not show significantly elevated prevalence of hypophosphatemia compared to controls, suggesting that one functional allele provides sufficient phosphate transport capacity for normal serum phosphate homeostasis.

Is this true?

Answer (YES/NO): NO